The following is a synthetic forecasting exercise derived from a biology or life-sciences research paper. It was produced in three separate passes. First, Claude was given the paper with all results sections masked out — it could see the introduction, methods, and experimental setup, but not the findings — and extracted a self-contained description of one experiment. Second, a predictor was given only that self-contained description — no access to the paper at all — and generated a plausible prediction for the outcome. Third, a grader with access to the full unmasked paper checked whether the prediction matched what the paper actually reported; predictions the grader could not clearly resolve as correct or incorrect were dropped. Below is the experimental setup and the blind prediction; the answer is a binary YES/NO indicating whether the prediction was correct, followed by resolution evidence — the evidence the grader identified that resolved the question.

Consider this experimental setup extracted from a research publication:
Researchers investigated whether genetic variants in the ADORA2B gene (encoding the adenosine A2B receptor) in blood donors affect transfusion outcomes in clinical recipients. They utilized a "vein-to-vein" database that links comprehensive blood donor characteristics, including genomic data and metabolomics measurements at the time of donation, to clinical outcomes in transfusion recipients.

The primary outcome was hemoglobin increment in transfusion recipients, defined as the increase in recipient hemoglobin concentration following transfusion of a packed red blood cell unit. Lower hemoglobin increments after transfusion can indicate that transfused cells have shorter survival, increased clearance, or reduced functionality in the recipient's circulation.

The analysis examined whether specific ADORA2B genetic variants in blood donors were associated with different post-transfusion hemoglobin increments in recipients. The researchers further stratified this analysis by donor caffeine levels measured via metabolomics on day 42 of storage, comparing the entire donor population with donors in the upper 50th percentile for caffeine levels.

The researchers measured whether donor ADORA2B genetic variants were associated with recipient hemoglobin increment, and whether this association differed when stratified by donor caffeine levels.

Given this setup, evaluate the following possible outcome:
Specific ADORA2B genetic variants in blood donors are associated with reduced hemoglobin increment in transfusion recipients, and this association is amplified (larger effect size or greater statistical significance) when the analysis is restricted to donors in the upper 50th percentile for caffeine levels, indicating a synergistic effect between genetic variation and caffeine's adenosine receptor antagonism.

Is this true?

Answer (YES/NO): YES